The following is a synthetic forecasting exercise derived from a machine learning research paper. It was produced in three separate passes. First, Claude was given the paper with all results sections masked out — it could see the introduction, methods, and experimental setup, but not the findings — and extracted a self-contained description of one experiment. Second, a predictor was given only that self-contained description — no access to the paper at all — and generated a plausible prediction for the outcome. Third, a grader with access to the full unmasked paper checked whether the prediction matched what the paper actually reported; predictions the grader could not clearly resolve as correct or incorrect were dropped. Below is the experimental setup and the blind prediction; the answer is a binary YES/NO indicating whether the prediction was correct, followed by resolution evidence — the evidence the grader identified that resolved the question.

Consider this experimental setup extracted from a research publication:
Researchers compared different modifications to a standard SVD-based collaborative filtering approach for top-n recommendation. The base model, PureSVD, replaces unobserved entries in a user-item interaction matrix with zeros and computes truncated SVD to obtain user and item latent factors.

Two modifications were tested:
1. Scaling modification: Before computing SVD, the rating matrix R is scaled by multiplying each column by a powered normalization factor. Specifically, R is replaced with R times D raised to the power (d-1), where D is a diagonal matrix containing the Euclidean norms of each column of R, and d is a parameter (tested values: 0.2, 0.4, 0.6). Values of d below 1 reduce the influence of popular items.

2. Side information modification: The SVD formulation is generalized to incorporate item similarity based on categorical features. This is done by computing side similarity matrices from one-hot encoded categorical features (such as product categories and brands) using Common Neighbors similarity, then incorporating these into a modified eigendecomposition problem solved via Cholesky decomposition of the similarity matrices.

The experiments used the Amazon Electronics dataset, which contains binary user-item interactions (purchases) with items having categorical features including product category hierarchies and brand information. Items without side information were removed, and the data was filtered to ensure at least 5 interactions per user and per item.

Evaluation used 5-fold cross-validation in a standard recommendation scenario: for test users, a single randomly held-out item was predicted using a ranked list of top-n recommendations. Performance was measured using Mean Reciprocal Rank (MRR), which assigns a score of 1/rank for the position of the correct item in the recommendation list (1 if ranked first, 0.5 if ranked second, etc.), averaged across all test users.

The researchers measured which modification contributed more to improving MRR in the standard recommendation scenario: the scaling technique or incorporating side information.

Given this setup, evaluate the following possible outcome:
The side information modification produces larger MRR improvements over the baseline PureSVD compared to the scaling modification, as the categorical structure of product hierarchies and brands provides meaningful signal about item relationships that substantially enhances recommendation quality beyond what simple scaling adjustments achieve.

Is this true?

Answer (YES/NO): NO